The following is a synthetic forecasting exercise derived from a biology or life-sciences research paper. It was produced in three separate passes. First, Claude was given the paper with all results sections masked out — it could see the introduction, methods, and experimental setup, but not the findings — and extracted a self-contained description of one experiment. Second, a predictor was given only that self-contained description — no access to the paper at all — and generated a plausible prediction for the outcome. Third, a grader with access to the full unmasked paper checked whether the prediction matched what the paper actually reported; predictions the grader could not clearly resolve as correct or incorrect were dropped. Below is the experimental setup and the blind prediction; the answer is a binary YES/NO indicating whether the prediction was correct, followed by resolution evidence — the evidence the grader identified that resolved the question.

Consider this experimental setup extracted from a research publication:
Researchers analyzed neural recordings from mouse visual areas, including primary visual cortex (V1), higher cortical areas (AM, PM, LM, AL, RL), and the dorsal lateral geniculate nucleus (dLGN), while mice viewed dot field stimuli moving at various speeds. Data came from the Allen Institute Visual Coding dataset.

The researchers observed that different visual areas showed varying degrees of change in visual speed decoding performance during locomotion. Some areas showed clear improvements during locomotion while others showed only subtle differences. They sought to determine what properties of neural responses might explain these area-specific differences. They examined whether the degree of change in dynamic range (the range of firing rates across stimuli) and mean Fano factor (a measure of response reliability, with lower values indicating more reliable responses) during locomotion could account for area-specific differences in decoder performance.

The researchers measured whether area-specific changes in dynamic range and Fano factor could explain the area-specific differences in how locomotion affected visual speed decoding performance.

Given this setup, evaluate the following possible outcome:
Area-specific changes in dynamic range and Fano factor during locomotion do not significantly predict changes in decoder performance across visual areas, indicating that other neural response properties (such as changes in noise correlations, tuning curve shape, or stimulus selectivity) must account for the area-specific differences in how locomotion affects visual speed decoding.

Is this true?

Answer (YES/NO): NO